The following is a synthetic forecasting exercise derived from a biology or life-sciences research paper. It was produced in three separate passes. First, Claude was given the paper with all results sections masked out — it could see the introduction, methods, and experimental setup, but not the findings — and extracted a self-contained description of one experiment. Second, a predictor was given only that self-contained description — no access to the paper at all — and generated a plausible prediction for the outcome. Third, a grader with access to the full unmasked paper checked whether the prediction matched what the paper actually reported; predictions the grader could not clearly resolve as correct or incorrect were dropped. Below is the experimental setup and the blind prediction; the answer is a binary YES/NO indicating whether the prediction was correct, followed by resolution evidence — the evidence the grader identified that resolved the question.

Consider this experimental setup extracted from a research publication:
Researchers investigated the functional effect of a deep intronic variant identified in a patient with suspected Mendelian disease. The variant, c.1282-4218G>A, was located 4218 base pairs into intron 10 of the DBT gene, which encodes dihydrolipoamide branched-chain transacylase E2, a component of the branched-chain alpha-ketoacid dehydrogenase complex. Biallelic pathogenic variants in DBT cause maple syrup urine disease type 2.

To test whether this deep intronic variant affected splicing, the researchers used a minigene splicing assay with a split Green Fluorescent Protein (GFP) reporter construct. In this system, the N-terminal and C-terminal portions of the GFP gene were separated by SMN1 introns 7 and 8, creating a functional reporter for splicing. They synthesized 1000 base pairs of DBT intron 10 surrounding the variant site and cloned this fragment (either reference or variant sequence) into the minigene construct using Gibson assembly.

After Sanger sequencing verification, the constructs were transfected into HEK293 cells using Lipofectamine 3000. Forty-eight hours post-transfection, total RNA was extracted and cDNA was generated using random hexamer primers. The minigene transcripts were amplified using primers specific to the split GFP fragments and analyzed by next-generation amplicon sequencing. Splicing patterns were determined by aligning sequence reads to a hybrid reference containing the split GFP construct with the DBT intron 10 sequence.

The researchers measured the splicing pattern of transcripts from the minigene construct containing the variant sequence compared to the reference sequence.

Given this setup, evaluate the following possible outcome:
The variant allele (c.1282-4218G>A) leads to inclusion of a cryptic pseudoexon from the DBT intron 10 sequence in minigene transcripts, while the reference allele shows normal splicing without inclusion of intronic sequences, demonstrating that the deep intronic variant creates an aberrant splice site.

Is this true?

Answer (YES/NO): NO